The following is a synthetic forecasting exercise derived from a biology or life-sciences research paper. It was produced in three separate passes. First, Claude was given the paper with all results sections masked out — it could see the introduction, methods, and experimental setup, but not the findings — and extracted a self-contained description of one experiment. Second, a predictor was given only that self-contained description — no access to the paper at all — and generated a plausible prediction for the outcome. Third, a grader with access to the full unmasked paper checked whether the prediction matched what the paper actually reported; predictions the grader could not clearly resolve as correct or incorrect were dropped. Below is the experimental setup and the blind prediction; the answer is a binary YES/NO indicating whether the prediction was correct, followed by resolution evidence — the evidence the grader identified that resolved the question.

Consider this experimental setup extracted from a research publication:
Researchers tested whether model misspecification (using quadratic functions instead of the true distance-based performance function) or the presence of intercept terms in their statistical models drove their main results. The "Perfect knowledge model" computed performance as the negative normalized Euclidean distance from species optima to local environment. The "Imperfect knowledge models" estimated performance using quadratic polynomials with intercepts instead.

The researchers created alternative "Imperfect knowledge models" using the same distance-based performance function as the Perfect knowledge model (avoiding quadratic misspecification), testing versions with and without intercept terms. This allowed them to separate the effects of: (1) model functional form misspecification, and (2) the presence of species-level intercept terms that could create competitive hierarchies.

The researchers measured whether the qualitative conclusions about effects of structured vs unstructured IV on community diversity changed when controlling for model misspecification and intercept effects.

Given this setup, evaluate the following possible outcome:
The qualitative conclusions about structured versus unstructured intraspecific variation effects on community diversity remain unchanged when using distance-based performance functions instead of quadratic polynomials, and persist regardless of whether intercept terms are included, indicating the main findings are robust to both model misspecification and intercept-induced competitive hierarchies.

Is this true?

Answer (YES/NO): YES